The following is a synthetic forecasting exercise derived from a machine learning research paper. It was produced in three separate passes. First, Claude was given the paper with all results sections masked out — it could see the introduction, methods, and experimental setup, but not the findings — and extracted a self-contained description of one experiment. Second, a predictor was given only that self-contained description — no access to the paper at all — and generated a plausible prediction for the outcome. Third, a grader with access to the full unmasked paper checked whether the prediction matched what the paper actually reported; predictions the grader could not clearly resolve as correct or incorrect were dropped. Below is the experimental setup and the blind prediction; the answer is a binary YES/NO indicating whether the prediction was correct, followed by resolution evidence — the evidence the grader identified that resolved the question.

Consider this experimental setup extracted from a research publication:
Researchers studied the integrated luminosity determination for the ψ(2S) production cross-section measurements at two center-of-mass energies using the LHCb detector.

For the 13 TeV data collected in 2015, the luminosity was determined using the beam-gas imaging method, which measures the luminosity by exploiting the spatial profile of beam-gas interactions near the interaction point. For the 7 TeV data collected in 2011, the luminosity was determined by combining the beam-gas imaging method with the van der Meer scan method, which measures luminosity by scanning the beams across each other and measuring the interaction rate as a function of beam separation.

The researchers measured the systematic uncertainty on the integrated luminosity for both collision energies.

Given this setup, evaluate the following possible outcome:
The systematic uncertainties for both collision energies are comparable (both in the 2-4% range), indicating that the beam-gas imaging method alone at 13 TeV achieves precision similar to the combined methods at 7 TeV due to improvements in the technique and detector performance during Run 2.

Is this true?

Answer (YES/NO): NO